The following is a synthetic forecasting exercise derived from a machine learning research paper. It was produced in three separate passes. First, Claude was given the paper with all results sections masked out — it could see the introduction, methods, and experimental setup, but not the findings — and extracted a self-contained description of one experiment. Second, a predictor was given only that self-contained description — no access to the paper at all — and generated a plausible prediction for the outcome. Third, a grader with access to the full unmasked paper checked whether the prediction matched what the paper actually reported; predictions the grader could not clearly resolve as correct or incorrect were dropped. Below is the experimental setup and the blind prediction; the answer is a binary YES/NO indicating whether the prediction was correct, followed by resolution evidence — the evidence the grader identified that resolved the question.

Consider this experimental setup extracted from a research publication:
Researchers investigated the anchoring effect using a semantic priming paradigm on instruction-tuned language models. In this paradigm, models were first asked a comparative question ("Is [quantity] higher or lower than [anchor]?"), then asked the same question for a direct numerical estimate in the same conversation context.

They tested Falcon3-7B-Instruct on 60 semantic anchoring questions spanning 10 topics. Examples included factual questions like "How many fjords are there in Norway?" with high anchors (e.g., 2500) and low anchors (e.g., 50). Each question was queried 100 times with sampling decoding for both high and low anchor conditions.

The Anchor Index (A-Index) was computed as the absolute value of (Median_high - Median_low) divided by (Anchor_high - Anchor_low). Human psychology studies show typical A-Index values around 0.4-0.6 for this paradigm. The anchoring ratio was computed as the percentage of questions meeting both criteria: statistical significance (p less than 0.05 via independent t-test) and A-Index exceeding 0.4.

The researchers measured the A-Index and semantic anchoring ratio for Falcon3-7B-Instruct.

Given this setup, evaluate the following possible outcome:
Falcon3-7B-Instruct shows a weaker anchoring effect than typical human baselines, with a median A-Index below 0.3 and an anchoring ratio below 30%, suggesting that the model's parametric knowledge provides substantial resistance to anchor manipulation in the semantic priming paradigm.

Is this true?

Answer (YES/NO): NO